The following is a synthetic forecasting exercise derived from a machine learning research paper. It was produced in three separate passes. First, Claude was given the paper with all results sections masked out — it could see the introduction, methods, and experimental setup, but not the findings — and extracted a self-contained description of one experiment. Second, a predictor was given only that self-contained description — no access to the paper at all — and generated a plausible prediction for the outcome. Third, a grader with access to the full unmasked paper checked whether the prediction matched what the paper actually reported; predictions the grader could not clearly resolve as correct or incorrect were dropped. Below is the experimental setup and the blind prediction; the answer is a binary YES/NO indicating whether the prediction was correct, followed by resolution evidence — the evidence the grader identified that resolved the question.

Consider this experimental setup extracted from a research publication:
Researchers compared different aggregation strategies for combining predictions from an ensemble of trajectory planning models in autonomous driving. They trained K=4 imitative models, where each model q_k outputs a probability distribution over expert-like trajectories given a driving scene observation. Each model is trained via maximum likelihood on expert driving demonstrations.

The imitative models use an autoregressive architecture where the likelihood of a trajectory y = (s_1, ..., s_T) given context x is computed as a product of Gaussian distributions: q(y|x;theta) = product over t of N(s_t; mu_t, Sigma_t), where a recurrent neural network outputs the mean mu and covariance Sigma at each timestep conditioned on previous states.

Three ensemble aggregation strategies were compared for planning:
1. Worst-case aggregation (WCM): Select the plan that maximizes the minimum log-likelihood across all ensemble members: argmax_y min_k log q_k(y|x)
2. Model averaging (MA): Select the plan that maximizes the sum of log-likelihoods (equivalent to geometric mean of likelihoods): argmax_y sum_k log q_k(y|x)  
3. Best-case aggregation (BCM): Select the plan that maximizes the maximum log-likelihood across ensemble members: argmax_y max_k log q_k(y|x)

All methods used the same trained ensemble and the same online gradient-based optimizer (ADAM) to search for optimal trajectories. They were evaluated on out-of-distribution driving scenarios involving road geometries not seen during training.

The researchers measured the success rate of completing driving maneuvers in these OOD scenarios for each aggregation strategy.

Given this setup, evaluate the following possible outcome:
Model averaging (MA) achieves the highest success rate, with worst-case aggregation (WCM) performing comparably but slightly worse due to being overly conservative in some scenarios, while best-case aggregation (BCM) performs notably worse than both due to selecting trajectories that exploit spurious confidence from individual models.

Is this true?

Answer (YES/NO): NO